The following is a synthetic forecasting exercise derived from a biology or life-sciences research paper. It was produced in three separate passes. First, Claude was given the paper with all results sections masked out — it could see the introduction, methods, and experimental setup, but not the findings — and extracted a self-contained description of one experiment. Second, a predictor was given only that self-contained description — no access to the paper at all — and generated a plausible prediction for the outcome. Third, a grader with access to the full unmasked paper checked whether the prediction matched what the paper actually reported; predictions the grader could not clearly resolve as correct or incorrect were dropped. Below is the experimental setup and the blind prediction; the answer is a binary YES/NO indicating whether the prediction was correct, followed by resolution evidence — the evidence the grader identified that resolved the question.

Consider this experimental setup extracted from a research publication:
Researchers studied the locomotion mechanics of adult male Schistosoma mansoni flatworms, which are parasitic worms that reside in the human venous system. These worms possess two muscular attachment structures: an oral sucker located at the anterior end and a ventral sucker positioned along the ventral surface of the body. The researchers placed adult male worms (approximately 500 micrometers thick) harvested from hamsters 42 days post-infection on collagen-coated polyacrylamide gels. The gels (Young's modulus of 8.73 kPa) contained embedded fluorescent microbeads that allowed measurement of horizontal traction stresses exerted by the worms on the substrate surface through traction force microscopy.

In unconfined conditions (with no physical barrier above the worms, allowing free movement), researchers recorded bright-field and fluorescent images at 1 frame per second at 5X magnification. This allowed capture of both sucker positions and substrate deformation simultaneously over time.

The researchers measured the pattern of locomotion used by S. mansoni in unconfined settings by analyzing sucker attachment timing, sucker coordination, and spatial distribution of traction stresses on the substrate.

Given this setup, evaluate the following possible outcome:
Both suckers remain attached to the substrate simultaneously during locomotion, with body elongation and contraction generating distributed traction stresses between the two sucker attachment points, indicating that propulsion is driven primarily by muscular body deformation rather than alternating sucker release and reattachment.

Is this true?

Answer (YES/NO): NO